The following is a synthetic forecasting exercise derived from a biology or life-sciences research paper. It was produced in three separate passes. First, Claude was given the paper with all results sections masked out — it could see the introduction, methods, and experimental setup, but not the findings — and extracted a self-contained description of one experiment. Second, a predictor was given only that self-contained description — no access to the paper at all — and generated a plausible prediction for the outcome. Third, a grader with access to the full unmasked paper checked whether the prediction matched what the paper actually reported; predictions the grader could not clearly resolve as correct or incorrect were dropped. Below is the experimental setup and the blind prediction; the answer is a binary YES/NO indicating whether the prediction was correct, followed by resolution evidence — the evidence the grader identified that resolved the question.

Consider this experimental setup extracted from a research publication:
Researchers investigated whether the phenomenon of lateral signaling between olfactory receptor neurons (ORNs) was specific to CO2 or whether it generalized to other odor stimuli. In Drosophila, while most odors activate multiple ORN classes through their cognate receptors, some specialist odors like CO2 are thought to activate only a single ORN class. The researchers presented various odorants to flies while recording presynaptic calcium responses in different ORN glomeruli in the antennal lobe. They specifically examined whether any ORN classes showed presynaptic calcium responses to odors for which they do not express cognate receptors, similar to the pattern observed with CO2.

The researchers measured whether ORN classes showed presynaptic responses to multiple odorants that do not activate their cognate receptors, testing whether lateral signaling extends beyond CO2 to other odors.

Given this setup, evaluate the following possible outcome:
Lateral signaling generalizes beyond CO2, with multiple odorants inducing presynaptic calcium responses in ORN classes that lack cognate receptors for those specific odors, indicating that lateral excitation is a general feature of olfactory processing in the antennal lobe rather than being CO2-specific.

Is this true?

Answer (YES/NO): YES